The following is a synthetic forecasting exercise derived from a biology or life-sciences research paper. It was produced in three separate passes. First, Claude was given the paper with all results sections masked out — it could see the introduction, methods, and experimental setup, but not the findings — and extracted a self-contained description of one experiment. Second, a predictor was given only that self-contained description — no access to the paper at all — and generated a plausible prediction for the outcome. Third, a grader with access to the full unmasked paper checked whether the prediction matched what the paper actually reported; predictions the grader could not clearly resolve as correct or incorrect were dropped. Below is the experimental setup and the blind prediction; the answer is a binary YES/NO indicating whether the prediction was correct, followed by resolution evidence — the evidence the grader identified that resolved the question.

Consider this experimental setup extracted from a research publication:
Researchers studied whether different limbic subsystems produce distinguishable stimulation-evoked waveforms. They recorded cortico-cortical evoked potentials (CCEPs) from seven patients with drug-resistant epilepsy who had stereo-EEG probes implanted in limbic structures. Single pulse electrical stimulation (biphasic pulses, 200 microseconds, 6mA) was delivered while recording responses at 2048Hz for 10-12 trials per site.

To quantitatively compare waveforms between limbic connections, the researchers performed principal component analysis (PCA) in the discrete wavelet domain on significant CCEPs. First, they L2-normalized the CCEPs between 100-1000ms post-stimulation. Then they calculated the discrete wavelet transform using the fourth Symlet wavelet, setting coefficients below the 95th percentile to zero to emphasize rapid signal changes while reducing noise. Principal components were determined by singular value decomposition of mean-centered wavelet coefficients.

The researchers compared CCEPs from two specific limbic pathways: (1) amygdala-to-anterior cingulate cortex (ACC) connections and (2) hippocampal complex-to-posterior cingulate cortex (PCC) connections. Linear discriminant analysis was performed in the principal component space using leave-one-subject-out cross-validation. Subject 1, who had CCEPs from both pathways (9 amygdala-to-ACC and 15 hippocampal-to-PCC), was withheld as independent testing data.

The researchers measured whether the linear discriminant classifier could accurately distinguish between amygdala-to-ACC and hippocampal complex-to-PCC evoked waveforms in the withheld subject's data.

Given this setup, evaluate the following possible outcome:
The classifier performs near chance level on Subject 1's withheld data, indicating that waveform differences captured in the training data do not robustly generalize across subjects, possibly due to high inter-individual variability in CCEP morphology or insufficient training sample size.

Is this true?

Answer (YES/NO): NO